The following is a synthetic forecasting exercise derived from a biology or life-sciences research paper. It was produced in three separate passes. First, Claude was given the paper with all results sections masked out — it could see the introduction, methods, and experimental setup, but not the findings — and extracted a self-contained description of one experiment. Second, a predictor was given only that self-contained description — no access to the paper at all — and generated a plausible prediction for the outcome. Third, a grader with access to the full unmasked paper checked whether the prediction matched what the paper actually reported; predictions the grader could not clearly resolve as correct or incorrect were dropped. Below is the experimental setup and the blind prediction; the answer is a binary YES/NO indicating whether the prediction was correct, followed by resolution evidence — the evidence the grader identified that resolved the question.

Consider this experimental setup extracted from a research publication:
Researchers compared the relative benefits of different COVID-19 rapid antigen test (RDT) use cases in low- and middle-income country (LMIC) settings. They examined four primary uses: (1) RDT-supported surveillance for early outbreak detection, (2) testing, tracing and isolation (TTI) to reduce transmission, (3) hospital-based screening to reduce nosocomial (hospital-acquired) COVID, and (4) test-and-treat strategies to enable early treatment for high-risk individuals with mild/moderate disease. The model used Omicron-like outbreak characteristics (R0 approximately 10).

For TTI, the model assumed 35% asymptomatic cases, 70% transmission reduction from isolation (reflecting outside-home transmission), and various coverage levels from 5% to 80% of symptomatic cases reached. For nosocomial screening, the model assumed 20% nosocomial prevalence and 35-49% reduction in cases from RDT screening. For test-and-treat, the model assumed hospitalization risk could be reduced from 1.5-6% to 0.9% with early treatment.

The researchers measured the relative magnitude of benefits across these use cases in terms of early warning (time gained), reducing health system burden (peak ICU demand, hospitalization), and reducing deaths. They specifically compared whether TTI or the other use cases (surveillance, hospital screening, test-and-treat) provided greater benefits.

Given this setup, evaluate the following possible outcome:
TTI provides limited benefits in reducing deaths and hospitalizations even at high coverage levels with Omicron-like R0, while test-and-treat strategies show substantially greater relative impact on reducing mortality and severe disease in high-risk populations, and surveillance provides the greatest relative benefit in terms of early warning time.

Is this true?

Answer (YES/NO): YES